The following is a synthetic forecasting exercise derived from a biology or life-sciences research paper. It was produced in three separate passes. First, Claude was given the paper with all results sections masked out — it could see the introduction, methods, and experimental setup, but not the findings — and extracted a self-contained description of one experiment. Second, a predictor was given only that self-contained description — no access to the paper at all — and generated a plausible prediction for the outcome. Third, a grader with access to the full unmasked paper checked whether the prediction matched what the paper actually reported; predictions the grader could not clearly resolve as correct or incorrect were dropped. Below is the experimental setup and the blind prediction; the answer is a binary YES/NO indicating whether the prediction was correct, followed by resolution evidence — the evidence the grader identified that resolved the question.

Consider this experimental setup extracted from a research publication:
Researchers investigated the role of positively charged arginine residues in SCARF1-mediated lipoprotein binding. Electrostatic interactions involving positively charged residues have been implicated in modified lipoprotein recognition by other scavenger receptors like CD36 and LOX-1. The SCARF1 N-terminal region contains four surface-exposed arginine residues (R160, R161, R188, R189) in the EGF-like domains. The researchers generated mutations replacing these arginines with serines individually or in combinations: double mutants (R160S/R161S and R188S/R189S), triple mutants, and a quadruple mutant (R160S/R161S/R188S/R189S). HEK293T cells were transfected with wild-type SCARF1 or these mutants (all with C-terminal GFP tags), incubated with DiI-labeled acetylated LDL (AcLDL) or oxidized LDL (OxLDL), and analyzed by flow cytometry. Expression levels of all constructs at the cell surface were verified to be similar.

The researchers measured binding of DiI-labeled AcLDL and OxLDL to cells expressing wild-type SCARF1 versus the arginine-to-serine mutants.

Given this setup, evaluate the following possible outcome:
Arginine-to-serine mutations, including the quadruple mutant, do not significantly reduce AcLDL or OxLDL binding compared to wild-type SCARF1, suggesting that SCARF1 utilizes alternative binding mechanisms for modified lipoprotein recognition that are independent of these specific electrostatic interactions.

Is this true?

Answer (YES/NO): NO